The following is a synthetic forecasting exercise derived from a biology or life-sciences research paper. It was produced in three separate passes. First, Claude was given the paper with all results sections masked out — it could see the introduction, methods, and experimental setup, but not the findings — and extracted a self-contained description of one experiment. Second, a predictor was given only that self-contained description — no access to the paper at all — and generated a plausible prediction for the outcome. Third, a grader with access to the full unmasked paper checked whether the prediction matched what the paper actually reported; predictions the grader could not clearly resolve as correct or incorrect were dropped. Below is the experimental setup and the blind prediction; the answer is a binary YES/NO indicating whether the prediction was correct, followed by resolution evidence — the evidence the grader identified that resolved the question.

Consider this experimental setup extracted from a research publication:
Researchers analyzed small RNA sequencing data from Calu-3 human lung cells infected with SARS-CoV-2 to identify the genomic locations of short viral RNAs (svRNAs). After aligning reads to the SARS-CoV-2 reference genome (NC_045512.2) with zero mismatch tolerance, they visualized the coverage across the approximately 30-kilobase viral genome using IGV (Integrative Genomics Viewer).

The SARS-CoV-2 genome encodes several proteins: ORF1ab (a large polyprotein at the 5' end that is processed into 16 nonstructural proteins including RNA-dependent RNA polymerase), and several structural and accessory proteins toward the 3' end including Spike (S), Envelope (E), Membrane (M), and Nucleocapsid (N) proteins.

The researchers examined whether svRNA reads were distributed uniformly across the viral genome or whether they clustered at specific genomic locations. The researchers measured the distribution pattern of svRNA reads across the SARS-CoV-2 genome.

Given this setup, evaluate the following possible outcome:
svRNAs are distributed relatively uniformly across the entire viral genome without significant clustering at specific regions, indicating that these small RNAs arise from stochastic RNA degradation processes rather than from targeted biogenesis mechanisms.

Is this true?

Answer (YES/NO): NO